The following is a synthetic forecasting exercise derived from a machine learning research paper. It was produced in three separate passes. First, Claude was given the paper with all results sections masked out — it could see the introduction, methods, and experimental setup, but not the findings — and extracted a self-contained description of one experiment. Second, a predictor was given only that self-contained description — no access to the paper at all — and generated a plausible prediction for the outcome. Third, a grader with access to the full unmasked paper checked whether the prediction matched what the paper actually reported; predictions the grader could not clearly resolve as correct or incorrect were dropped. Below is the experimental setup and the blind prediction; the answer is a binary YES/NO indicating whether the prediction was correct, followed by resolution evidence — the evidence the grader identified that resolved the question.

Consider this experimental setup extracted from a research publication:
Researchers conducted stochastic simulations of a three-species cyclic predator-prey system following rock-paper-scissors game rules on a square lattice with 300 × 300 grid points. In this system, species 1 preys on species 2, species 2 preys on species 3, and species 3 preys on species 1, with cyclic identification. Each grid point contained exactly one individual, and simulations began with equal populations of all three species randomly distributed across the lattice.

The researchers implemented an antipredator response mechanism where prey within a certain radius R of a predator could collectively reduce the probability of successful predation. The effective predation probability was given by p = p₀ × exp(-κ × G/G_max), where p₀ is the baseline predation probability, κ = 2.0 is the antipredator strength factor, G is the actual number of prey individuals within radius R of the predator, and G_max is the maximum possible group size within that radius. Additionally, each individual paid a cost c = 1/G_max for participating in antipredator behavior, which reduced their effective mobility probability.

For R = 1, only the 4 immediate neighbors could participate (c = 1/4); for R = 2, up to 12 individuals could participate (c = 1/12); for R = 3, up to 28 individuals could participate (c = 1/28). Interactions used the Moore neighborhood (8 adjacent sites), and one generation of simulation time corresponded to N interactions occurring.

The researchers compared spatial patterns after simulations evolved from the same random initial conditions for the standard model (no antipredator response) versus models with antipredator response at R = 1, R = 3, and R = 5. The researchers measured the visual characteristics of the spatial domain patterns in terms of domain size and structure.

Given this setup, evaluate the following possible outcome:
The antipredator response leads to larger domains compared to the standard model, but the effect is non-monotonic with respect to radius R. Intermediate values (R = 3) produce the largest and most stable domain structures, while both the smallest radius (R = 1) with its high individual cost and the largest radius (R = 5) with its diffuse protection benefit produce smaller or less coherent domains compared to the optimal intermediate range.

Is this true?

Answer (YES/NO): NO